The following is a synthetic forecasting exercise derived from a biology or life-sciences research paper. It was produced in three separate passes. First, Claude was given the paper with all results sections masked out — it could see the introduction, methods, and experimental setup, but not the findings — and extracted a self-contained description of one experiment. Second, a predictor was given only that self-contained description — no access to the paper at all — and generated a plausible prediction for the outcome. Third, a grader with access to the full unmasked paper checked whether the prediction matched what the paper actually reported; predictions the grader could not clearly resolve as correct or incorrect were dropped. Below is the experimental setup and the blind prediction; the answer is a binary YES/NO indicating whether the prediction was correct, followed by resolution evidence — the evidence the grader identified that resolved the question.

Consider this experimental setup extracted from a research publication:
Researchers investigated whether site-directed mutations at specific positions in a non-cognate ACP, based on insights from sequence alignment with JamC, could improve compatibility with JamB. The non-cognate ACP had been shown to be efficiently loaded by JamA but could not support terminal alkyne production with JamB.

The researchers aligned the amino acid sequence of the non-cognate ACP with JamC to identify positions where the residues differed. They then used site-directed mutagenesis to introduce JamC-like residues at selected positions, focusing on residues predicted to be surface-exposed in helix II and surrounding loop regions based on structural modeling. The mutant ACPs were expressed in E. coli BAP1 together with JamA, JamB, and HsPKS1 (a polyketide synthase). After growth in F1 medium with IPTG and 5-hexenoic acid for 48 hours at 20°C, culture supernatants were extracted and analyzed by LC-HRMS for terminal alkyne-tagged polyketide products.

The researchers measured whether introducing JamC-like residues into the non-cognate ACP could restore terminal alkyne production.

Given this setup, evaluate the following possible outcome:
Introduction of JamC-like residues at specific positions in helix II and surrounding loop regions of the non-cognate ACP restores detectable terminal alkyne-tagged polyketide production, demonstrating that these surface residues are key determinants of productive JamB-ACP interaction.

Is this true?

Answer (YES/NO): NO